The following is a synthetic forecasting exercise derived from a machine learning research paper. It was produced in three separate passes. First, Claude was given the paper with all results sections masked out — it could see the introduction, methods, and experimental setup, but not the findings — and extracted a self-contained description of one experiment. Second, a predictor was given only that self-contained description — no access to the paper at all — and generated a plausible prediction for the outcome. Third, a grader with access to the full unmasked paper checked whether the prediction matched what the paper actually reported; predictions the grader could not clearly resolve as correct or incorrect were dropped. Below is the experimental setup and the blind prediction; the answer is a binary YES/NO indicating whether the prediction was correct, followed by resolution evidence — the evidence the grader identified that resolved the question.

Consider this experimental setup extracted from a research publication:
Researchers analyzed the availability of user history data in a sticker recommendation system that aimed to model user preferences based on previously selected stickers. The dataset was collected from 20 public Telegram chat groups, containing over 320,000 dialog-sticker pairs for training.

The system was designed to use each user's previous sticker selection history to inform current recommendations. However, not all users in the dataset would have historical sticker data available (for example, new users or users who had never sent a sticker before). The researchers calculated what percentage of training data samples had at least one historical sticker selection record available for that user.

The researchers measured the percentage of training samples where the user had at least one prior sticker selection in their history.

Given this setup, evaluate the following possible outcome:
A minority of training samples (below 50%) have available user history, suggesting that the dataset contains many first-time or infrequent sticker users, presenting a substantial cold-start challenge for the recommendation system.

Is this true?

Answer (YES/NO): NO